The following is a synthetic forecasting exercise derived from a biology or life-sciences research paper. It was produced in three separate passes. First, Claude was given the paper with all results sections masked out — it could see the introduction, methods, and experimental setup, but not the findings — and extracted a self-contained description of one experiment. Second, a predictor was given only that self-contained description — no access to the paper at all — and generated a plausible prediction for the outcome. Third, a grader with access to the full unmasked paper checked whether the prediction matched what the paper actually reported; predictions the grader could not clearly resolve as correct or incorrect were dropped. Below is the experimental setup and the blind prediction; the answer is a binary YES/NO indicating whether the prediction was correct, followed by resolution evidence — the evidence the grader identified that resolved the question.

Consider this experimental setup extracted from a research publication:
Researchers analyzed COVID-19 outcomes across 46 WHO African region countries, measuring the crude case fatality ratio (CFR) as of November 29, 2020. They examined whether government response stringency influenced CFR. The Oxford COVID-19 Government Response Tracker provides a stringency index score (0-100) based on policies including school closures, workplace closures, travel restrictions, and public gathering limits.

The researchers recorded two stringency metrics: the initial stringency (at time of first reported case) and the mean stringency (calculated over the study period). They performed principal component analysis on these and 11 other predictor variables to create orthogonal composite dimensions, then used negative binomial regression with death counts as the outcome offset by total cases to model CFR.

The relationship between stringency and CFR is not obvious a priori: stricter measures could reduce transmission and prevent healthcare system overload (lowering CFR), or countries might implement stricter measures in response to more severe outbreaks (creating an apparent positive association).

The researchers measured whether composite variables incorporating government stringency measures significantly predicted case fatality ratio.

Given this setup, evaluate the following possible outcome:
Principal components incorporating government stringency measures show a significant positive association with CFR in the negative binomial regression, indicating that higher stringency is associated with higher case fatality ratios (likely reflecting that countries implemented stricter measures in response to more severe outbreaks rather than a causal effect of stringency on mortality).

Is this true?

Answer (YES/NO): NO